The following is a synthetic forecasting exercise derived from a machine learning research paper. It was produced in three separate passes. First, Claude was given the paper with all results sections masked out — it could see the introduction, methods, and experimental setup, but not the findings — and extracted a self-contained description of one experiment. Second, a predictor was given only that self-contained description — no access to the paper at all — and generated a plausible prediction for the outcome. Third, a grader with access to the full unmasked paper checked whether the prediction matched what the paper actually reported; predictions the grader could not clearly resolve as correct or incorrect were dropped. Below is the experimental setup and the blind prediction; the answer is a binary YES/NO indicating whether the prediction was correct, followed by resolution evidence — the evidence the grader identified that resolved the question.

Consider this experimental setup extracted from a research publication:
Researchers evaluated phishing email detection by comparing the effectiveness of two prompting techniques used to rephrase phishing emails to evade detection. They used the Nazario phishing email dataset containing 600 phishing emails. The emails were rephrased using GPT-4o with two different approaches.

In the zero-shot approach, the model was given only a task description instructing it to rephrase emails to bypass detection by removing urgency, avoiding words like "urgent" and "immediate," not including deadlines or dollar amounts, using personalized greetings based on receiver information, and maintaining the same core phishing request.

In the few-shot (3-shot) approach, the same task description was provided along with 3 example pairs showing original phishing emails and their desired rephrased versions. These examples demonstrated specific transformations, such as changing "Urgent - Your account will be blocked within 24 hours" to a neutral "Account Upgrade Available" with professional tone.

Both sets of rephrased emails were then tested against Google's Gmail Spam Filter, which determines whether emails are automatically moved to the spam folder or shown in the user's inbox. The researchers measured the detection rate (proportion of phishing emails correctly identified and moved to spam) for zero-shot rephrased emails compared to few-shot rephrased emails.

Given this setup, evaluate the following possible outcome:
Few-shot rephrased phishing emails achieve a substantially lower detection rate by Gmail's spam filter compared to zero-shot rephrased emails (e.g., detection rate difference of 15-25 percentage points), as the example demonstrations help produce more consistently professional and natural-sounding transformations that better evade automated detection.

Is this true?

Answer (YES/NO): NO